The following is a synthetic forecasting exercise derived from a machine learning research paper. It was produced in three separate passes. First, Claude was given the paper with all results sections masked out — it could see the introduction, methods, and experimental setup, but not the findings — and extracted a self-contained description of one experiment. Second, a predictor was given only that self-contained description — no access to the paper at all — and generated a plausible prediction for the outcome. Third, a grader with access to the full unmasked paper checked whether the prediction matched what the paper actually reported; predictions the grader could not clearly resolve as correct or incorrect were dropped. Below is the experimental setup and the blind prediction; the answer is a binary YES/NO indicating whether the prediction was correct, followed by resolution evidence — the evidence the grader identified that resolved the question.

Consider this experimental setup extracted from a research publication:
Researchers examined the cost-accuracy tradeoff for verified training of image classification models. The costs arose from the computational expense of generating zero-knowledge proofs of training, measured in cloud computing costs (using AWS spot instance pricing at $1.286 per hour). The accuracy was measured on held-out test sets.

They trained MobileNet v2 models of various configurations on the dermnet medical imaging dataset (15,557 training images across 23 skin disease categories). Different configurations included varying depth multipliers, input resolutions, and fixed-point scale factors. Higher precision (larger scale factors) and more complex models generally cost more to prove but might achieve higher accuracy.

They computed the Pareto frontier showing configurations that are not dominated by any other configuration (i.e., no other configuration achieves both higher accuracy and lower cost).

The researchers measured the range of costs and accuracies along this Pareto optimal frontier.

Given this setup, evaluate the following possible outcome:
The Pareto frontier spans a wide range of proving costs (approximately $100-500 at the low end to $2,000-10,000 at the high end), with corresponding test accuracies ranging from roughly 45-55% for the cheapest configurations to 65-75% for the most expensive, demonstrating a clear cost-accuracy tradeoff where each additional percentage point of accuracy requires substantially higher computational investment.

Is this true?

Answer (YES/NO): NO